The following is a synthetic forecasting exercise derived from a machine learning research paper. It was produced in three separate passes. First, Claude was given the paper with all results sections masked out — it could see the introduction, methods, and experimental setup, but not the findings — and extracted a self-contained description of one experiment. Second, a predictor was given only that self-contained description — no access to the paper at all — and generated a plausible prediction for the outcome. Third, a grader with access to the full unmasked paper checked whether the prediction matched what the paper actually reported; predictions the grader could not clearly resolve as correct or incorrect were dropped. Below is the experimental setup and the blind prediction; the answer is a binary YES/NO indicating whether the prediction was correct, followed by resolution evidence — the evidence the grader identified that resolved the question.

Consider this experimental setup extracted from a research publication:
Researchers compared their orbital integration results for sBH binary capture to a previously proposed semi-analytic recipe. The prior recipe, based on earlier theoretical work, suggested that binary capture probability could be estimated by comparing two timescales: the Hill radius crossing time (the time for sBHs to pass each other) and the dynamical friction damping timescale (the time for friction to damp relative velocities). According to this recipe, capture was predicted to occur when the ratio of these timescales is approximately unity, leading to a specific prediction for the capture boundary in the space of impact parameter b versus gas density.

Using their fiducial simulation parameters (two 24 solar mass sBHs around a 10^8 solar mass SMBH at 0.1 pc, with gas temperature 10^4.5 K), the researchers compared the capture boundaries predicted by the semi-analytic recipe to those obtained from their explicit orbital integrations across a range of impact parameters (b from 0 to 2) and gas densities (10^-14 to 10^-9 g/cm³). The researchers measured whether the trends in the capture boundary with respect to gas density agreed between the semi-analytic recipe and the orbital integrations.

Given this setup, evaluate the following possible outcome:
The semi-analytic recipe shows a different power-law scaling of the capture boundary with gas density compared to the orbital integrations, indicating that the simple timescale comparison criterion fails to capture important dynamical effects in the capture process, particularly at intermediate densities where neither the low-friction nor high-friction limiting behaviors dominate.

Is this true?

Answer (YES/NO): NO